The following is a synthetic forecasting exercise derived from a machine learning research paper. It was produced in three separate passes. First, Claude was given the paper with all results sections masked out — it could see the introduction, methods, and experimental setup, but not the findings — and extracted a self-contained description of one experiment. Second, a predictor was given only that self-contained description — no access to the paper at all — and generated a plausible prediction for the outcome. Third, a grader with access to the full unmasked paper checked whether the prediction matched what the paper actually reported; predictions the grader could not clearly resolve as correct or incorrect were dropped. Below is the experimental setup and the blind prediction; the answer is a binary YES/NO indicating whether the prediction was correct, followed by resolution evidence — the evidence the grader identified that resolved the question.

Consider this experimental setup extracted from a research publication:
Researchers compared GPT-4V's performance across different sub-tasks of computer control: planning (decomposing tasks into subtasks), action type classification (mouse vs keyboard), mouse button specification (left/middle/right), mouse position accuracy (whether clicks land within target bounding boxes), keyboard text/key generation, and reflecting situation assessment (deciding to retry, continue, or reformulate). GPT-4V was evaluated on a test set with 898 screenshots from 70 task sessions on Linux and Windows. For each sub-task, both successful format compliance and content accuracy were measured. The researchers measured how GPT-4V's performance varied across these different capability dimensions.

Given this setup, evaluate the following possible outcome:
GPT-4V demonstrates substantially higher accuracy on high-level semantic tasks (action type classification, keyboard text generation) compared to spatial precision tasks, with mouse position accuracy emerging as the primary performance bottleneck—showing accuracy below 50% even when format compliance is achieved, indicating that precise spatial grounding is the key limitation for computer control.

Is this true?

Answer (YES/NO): YES